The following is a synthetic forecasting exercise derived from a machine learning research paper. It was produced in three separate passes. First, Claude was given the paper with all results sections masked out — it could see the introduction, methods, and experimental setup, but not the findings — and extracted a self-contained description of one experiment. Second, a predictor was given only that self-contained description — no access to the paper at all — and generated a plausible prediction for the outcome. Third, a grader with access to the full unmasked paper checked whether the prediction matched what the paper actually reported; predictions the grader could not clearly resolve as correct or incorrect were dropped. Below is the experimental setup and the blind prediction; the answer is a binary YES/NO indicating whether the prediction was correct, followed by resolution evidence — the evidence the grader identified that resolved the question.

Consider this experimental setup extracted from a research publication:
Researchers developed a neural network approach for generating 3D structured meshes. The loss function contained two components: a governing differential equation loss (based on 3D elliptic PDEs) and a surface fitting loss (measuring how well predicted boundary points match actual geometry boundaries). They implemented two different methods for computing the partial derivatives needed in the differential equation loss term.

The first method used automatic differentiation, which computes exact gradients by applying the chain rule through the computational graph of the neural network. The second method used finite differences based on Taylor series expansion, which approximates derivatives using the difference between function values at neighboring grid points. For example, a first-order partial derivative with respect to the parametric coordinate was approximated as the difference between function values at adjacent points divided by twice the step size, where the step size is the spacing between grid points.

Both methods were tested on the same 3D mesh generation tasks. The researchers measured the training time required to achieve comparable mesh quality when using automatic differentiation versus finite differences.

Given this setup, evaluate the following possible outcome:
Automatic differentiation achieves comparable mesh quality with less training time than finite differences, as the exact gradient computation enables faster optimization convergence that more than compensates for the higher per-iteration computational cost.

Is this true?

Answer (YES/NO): NO